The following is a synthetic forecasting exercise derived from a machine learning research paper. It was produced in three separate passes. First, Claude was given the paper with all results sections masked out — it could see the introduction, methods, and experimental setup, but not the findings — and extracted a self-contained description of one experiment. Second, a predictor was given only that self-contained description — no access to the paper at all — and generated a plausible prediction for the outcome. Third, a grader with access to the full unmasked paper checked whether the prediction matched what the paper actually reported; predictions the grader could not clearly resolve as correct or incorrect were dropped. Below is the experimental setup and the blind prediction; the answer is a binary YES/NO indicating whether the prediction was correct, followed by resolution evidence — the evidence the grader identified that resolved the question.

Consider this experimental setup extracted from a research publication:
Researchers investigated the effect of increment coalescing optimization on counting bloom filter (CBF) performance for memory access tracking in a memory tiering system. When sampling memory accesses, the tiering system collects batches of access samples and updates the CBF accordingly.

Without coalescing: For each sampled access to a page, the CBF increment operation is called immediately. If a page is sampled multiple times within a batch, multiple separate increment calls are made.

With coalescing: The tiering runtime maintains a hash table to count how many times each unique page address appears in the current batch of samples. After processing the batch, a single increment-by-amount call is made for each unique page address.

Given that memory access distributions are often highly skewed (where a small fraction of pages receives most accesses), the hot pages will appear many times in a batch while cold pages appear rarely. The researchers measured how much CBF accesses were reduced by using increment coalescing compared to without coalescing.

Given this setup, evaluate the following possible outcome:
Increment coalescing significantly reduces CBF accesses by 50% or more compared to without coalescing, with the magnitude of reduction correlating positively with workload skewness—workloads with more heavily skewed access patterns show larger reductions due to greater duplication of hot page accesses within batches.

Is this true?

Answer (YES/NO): NO